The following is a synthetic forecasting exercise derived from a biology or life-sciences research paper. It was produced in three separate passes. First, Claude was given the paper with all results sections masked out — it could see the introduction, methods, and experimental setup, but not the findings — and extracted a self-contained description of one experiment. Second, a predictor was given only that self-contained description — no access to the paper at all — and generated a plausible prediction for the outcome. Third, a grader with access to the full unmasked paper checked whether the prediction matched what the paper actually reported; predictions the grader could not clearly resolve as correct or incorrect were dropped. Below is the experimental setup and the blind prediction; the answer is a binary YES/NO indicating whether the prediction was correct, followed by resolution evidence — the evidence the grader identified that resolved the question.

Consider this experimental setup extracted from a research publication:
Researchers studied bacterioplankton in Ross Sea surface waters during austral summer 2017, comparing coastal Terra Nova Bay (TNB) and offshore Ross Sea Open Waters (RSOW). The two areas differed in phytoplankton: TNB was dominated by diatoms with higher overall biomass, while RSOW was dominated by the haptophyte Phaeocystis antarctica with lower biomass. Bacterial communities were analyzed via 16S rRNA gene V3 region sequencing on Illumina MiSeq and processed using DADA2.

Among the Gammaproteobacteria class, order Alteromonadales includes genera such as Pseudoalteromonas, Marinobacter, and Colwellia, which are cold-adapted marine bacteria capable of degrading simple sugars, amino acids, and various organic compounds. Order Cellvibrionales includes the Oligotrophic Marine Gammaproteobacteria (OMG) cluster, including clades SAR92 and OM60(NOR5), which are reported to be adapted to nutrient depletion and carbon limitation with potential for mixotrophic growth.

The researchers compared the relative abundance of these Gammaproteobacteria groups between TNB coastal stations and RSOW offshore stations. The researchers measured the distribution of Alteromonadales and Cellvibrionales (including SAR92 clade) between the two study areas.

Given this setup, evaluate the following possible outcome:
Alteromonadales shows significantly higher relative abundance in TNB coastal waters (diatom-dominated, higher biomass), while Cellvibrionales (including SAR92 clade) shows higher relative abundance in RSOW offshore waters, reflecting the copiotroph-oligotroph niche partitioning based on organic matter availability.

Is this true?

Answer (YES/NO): NO